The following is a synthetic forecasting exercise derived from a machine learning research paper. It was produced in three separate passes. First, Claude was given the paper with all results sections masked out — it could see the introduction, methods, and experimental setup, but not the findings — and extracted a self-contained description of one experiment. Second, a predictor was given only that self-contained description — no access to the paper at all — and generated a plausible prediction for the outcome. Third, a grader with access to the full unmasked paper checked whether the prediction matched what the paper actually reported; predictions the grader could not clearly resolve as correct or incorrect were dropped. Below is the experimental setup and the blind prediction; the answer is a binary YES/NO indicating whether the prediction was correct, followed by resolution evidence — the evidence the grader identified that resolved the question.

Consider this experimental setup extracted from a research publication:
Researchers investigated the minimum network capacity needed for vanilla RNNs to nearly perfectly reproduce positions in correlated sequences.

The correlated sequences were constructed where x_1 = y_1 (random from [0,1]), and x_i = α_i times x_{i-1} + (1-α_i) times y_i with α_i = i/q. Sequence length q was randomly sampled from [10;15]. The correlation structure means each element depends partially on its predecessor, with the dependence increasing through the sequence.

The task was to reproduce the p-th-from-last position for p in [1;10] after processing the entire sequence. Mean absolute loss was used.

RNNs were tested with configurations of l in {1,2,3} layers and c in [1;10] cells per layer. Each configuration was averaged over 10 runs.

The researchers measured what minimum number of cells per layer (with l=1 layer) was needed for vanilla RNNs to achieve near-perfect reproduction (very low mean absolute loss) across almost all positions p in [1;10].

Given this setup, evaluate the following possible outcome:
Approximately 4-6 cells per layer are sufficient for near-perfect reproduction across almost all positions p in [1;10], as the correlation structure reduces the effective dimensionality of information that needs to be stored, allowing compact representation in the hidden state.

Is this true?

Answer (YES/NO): NO